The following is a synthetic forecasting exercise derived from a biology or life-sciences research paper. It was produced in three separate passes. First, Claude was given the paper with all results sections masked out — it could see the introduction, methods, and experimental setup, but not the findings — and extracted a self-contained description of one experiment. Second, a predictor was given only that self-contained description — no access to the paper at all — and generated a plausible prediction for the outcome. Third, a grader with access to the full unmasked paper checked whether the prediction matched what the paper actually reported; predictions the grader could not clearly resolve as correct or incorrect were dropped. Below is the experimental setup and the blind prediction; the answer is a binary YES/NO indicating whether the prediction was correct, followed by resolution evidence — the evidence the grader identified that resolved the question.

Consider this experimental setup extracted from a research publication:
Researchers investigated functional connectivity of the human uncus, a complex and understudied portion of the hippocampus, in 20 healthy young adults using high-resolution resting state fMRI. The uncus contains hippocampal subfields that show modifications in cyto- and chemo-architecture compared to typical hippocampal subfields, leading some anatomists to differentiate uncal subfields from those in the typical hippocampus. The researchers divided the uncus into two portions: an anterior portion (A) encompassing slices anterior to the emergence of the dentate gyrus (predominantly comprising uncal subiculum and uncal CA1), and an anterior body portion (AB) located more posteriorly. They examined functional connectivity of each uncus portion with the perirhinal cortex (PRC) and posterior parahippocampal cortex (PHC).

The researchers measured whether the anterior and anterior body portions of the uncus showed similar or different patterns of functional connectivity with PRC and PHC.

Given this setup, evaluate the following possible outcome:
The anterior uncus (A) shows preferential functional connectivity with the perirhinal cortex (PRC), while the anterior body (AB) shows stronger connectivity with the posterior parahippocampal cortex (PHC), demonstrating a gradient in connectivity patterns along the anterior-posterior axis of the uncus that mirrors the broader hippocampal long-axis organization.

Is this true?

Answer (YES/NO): YES